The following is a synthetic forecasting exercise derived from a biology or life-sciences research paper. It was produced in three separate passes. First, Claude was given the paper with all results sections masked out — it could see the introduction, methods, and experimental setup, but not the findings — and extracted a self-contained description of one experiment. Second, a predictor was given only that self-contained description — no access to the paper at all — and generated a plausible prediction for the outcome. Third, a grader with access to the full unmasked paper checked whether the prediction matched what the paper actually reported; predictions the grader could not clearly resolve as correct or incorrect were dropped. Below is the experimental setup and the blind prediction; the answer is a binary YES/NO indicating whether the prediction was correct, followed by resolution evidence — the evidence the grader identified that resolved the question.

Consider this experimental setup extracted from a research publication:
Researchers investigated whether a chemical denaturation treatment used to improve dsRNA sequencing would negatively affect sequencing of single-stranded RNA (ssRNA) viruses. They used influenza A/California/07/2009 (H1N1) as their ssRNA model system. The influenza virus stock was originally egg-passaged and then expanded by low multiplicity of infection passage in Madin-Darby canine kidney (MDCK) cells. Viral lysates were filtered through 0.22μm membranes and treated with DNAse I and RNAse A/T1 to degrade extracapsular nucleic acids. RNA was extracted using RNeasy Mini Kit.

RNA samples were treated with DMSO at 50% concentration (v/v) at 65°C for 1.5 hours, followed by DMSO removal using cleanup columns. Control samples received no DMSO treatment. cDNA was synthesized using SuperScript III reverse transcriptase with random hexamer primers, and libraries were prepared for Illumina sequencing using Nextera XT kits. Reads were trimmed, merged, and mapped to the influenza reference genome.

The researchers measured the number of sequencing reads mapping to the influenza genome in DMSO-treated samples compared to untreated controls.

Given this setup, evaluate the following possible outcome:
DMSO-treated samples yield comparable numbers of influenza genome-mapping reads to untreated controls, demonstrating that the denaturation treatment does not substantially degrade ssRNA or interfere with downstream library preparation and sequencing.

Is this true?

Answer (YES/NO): YES